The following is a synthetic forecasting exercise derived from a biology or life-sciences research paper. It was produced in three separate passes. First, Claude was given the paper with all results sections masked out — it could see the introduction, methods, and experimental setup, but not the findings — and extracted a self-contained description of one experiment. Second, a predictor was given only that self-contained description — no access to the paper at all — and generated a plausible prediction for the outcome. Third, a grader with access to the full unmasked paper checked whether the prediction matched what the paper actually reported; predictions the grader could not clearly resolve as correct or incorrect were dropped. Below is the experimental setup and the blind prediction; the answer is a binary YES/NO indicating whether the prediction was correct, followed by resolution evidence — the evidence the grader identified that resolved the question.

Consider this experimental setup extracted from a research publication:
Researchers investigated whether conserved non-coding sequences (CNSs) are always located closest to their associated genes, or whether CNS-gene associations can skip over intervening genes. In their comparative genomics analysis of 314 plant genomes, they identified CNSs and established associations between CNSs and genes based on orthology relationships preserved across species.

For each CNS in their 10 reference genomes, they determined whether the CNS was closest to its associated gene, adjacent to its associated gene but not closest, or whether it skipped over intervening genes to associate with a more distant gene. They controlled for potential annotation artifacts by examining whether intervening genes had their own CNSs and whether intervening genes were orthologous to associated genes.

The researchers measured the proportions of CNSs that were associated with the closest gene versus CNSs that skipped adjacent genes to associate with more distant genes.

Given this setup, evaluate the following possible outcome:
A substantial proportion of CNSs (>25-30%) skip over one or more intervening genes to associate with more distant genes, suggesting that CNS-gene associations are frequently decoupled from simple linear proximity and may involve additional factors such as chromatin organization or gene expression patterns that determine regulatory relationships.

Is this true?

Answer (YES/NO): YES